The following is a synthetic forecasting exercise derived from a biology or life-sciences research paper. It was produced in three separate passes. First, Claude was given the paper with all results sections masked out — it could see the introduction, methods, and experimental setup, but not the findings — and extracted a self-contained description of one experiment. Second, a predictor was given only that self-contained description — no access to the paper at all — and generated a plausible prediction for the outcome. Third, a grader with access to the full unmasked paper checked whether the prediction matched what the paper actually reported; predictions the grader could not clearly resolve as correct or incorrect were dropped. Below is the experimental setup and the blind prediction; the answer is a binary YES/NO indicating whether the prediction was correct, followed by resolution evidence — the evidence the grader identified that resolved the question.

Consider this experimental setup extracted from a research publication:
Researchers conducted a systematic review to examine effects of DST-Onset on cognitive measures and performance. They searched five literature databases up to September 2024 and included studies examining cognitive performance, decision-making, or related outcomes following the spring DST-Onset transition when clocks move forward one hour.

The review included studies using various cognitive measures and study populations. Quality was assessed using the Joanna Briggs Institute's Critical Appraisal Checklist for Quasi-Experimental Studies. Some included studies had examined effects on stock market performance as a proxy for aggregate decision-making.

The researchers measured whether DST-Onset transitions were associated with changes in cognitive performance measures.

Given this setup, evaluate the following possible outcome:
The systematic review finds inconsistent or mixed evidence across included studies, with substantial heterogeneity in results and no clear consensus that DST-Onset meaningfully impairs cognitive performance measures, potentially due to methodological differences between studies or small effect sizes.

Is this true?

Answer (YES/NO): YES